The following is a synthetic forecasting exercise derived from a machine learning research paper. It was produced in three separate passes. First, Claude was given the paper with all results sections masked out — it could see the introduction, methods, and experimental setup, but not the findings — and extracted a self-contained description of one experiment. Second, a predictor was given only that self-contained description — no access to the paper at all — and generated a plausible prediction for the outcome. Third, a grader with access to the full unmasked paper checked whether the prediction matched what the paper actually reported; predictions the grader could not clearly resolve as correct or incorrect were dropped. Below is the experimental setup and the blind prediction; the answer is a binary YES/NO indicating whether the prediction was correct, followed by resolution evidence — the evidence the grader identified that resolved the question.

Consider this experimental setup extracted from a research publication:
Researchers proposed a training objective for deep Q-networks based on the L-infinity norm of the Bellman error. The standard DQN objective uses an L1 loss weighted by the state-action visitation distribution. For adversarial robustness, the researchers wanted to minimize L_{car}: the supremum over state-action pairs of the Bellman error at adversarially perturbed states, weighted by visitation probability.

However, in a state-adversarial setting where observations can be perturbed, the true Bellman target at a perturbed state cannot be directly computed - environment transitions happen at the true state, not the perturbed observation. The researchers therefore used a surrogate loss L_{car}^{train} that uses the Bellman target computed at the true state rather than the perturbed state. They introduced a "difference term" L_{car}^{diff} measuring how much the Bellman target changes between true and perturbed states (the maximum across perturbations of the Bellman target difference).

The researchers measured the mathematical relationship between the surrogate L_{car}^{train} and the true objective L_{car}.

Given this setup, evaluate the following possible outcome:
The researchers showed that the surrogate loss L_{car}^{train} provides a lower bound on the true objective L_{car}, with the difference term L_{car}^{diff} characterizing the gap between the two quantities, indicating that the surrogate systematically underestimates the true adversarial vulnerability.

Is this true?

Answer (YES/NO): NO